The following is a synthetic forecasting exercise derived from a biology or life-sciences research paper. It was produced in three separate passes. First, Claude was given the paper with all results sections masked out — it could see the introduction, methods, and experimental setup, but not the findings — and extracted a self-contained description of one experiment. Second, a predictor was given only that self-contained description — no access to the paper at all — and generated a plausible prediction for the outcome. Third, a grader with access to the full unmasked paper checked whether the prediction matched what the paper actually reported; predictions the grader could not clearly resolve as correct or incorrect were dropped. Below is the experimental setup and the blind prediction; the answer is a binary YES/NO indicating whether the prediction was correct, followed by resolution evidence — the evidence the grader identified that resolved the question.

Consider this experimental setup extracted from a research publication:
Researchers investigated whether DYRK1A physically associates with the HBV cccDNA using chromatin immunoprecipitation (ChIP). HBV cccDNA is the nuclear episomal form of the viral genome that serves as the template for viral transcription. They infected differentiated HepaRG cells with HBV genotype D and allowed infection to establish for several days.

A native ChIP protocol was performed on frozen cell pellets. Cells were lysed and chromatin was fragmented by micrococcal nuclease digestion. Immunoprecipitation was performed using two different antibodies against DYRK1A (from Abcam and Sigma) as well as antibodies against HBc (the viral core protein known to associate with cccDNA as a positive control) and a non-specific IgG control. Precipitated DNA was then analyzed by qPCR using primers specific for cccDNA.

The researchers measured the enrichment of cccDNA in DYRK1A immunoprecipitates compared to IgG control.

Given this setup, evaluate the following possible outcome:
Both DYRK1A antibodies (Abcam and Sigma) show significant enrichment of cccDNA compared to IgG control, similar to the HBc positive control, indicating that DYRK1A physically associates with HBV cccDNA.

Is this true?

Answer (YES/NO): YES